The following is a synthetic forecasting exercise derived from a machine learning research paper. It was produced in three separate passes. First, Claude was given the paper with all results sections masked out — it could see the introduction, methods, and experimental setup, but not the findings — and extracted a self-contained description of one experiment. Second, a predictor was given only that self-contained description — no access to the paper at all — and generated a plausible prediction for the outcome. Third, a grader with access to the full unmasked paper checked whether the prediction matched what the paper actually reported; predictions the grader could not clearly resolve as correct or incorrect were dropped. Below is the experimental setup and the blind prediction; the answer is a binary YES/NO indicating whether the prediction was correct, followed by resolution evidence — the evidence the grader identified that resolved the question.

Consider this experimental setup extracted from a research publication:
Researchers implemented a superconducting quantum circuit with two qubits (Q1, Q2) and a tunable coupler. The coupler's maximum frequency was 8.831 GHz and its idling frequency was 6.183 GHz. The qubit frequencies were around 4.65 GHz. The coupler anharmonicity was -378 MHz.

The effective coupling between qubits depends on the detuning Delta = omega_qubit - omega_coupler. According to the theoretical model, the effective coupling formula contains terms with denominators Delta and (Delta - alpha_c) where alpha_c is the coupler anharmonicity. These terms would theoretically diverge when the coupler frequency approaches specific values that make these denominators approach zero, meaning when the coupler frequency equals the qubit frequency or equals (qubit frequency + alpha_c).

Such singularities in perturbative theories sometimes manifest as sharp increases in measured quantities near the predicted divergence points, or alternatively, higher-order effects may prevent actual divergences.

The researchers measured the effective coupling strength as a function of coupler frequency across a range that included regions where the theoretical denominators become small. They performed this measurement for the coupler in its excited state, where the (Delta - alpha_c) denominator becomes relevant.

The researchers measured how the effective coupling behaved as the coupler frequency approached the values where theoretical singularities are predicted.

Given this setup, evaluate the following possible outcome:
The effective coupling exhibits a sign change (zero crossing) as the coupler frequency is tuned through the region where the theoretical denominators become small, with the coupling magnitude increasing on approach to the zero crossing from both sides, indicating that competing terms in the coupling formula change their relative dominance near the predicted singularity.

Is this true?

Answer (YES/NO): NO